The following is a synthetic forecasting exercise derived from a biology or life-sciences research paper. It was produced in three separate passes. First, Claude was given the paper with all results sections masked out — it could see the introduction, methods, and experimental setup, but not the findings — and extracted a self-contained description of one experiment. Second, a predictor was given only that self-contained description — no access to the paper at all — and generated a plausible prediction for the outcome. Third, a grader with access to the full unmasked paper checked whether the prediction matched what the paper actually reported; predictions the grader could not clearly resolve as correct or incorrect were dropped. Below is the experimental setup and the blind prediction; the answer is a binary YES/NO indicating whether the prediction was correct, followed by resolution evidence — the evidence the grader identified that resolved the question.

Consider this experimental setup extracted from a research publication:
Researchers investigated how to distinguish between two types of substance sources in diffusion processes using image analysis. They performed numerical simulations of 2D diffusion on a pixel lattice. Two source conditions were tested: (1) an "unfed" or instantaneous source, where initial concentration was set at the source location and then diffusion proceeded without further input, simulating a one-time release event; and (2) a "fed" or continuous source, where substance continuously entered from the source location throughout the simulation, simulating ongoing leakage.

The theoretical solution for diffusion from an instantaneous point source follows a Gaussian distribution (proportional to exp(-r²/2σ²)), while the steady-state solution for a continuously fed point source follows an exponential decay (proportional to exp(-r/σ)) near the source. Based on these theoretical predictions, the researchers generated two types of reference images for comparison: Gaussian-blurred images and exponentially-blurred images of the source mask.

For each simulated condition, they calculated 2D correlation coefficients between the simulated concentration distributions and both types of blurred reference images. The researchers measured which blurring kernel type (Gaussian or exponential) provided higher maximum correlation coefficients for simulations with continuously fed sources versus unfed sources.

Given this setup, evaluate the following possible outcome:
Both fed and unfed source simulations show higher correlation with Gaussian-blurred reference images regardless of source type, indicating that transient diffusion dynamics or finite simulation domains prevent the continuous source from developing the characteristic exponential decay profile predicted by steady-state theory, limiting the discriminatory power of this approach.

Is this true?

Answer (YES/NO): NO